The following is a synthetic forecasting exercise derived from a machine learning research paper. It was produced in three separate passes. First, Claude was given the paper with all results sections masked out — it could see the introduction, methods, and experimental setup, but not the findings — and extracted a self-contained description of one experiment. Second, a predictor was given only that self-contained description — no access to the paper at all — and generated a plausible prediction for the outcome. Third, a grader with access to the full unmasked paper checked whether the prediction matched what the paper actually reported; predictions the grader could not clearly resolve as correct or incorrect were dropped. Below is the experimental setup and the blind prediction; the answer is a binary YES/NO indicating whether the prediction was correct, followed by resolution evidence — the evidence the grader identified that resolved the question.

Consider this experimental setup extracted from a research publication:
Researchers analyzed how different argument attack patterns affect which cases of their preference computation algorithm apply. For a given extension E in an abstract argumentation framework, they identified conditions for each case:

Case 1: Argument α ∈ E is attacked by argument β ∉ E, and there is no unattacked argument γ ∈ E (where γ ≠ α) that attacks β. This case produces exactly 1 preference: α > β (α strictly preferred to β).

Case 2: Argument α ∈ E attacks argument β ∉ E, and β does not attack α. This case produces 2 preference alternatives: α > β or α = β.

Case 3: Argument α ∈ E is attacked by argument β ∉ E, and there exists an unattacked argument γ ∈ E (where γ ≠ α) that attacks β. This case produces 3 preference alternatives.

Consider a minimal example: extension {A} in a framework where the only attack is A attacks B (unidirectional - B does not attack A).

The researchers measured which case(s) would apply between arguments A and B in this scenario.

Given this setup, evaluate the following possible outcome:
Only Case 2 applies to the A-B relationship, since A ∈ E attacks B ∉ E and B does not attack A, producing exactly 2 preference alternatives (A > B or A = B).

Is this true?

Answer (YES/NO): YES